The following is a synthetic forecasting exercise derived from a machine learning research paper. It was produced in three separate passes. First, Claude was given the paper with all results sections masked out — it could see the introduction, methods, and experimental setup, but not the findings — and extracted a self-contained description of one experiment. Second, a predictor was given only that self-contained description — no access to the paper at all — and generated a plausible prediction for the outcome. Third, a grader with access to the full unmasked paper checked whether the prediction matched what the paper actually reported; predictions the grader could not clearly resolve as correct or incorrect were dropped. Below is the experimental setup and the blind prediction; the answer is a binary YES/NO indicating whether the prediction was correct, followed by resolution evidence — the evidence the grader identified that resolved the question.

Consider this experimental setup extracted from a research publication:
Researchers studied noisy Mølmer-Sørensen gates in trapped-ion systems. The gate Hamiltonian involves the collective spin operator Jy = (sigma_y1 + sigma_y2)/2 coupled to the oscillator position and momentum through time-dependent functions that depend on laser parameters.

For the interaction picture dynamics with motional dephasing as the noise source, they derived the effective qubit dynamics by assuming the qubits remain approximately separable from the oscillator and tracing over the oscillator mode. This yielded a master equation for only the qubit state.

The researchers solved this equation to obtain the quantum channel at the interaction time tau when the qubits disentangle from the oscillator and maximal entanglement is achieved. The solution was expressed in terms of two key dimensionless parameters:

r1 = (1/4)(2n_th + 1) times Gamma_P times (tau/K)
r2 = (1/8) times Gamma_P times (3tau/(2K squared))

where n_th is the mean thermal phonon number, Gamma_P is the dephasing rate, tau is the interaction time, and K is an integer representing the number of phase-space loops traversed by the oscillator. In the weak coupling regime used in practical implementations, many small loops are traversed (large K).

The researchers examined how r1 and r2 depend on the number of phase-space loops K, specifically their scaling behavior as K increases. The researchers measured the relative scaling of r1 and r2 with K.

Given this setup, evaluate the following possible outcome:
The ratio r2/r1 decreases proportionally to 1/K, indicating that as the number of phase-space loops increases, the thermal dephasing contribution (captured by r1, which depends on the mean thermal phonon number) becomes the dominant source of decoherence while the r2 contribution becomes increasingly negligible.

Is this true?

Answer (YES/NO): YES